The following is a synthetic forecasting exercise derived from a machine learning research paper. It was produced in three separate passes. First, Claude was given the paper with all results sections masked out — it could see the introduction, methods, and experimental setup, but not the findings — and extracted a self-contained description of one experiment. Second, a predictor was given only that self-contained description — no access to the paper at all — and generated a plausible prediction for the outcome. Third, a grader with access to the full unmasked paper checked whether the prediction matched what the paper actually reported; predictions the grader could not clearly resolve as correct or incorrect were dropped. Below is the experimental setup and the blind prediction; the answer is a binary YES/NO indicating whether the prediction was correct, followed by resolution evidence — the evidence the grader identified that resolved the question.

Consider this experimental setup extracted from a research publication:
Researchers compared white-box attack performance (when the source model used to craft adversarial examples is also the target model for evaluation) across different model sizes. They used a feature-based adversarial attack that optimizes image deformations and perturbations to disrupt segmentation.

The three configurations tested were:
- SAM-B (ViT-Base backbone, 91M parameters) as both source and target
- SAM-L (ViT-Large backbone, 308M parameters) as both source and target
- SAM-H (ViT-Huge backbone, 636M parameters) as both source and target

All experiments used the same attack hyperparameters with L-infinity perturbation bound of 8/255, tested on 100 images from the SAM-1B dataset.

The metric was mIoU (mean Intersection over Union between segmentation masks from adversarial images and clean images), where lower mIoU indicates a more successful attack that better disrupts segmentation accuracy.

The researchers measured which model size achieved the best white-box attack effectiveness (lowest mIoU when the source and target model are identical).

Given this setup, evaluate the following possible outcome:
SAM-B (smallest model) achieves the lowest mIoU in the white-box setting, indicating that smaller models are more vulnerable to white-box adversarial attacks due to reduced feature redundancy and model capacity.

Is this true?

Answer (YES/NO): YES